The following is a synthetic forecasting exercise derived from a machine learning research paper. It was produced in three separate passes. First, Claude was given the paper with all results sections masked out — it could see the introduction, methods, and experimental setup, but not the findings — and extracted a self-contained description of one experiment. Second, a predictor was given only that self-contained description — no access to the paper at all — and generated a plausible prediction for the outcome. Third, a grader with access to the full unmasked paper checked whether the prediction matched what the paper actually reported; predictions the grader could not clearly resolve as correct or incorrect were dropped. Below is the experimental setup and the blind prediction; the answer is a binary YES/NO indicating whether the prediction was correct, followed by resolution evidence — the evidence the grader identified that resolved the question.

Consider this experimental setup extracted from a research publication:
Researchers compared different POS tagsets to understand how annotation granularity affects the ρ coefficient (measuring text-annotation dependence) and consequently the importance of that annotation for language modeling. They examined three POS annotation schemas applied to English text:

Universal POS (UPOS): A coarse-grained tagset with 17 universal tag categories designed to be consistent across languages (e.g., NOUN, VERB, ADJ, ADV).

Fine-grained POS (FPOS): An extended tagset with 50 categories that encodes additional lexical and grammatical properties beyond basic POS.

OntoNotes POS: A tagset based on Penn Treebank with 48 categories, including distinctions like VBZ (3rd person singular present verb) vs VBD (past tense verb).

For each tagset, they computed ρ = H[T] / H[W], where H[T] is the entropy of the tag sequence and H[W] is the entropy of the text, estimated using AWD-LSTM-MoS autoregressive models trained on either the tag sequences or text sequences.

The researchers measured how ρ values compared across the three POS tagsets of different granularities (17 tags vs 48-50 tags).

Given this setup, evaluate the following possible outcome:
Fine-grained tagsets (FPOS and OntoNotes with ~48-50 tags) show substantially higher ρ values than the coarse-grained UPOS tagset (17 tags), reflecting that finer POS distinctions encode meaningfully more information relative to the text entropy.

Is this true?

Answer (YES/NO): NO